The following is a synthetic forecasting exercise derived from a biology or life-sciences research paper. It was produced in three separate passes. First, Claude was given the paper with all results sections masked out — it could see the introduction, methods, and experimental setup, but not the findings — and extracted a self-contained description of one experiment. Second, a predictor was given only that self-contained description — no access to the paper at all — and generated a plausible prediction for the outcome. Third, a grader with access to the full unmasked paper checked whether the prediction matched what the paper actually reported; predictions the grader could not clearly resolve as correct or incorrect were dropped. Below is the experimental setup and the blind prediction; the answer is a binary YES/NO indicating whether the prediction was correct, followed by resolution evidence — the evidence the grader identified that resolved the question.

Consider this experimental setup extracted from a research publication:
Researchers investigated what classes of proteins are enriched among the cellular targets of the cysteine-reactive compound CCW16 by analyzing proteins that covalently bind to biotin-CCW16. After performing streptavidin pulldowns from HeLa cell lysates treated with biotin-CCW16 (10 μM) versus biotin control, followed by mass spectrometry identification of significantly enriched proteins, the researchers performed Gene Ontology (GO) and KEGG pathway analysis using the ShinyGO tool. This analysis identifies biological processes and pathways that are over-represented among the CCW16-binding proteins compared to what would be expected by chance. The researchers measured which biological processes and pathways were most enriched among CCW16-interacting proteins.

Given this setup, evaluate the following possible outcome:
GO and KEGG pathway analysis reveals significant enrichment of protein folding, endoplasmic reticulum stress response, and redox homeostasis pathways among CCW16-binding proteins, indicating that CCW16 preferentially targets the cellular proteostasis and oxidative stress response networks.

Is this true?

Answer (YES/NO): NO